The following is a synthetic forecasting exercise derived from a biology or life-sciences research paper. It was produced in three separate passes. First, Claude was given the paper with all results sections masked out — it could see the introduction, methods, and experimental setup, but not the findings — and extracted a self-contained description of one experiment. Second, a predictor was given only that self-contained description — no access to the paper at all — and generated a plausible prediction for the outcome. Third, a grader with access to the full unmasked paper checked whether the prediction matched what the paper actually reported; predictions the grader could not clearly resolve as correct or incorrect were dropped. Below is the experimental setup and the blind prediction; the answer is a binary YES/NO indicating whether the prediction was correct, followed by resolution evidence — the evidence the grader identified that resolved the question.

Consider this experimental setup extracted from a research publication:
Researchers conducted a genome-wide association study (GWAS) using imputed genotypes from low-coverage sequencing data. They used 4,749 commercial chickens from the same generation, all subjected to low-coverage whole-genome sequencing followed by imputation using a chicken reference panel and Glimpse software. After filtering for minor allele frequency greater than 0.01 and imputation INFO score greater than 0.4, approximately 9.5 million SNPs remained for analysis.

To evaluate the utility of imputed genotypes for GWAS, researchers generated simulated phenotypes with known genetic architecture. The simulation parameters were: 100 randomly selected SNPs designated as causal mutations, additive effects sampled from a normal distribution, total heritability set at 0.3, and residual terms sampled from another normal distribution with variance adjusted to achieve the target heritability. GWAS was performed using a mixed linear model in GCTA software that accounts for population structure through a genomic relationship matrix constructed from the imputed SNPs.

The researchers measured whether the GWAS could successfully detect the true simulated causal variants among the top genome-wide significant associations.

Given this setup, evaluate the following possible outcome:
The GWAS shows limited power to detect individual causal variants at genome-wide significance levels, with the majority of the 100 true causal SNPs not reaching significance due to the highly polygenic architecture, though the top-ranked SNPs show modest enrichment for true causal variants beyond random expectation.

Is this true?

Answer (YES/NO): YES